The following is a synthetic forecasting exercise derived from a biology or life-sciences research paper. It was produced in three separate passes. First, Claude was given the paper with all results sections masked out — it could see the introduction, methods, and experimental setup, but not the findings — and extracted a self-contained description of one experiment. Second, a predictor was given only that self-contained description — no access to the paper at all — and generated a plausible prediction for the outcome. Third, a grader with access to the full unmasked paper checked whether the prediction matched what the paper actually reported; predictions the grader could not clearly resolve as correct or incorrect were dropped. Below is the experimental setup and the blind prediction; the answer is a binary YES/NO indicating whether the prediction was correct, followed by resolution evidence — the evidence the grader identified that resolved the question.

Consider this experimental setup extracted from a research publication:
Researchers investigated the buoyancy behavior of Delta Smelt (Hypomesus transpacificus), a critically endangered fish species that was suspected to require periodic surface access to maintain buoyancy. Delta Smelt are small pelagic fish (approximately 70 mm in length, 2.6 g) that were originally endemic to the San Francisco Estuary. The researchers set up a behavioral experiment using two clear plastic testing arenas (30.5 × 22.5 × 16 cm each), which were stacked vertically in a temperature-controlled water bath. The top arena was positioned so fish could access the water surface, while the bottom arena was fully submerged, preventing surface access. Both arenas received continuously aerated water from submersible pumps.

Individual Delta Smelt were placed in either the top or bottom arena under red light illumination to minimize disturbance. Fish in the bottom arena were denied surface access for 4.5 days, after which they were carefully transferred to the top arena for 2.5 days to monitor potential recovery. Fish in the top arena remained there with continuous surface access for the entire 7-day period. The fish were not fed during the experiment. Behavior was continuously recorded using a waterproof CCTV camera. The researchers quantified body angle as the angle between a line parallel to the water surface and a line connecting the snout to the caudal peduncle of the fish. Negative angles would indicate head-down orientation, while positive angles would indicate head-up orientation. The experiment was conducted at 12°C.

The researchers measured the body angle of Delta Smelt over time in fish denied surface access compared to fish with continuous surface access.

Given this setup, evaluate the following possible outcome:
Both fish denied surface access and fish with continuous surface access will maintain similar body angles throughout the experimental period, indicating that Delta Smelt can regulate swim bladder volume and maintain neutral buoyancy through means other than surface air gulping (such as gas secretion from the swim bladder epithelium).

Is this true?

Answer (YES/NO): NO